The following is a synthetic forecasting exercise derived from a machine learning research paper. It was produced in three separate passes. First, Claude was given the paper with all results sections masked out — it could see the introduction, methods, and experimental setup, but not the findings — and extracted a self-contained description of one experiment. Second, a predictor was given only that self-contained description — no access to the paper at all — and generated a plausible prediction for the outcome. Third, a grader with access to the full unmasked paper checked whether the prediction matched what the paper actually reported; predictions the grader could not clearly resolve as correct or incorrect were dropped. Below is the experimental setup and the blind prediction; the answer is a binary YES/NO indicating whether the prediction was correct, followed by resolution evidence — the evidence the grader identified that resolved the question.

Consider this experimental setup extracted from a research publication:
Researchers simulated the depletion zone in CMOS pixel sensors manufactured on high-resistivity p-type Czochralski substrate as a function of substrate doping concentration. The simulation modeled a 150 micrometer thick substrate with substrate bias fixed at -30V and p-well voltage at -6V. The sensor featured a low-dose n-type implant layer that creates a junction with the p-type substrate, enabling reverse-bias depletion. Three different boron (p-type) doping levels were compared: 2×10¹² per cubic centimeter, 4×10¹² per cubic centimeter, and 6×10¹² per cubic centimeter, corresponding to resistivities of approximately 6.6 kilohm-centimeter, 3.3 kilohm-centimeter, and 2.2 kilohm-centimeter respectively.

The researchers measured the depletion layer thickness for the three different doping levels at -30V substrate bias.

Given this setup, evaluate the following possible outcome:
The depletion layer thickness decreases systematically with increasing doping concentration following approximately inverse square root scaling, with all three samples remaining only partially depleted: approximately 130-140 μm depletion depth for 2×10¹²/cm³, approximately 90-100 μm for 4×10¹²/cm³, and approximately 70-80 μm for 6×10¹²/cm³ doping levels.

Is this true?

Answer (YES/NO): NO